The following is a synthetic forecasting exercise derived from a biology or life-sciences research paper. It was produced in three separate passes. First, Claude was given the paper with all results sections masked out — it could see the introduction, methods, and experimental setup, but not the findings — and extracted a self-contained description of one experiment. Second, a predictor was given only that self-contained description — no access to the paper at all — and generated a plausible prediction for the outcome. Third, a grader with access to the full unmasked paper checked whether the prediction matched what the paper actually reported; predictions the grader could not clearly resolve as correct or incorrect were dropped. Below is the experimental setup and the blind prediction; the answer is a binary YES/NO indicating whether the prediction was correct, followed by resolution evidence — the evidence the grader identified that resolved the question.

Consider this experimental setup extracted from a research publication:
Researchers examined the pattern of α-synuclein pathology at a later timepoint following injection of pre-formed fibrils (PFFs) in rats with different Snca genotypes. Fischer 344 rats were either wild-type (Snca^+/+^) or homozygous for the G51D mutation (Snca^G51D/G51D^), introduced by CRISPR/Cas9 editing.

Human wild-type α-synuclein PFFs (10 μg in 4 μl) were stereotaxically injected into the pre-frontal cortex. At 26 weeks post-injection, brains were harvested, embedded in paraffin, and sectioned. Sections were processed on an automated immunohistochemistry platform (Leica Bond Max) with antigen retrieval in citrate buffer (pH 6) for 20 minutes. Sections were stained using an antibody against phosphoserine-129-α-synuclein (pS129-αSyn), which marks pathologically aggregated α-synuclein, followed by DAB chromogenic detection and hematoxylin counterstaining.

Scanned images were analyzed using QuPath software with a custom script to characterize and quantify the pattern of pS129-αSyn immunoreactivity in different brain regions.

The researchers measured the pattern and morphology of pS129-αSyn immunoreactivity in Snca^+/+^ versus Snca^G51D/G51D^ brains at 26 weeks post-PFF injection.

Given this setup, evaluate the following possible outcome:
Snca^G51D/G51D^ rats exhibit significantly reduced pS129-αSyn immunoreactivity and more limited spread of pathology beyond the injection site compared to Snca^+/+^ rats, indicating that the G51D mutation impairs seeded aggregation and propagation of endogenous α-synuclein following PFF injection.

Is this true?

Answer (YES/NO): NO